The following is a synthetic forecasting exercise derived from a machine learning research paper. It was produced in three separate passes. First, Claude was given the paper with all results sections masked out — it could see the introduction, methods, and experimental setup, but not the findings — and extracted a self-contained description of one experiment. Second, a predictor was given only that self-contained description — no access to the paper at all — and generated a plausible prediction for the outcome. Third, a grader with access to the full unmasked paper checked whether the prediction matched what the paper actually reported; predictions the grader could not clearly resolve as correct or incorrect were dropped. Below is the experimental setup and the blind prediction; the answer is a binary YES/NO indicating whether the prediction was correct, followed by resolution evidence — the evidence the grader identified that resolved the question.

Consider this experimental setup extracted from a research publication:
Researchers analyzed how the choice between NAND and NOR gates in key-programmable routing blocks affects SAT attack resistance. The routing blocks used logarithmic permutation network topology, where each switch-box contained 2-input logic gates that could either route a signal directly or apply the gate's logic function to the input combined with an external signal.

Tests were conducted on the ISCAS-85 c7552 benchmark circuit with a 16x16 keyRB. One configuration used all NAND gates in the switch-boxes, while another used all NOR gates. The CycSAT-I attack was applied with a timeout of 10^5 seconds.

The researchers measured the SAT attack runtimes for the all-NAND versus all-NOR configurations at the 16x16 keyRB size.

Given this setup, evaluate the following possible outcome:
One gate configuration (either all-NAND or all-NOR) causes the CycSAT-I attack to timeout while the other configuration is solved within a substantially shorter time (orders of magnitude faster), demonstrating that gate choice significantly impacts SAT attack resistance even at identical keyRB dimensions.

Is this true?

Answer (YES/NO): NO